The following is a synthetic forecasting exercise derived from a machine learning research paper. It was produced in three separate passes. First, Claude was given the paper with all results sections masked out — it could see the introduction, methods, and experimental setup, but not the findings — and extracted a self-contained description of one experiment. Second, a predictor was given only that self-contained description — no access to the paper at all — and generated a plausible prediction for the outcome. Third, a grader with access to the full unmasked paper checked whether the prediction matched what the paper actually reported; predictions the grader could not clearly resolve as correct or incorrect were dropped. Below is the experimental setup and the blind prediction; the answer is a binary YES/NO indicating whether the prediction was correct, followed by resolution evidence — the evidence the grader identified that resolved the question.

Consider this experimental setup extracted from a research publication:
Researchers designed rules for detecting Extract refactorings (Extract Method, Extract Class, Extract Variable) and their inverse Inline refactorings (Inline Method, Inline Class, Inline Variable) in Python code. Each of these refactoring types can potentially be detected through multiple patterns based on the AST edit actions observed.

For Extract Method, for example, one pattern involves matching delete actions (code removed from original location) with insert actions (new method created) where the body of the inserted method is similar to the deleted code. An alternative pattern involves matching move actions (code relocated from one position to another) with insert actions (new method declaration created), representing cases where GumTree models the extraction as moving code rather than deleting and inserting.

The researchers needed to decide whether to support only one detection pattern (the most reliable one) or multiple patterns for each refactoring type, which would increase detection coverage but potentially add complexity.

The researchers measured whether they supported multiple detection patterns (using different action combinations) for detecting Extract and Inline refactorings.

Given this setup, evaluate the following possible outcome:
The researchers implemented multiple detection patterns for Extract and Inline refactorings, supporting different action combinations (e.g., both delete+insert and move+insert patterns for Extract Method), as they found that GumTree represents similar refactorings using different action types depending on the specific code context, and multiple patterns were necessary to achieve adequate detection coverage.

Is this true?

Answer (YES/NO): YES